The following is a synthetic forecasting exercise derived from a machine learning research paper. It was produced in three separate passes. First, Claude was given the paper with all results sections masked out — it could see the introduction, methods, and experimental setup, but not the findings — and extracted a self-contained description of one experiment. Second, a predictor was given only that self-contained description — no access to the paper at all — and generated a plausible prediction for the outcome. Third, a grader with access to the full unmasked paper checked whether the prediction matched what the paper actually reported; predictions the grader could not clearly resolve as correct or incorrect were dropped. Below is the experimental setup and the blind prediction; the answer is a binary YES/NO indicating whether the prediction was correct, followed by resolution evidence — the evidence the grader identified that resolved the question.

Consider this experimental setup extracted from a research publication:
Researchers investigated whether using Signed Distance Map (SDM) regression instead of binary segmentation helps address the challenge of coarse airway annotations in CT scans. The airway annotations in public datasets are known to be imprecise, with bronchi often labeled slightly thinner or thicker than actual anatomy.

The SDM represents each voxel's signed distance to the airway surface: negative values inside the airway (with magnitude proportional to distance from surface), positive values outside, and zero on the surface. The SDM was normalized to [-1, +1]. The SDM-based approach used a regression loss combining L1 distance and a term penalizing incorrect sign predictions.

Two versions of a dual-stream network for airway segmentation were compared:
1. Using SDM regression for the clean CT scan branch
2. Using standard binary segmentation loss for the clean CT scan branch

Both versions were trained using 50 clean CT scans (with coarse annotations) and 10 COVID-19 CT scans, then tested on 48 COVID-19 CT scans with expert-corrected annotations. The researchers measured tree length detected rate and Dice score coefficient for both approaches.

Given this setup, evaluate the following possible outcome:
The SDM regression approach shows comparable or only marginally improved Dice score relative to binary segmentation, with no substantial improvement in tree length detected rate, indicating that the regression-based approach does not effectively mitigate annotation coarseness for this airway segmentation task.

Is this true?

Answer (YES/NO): NO